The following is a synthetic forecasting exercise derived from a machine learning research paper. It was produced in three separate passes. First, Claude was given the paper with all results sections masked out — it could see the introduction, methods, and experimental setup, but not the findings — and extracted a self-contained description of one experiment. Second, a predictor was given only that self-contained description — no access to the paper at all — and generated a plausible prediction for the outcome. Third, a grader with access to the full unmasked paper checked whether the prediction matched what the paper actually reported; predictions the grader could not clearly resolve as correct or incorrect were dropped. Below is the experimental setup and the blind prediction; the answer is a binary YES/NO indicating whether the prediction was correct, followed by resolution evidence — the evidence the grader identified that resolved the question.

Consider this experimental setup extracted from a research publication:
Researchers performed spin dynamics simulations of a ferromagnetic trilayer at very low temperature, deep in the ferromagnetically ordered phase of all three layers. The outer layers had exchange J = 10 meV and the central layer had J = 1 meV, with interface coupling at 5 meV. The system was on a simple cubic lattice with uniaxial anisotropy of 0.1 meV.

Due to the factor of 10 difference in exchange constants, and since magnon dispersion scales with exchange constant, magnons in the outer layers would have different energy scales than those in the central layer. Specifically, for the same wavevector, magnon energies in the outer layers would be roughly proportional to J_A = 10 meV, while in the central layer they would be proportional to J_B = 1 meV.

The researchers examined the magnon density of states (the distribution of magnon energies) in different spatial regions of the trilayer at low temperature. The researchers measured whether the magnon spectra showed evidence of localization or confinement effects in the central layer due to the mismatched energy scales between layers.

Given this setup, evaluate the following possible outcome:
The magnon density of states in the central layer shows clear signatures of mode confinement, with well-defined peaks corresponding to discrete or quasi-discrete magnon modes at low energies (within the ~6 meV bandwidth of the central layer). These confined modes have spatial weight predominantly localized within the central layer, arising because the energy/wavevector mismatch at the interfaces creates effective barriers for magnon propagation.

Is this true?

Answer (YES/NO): NO